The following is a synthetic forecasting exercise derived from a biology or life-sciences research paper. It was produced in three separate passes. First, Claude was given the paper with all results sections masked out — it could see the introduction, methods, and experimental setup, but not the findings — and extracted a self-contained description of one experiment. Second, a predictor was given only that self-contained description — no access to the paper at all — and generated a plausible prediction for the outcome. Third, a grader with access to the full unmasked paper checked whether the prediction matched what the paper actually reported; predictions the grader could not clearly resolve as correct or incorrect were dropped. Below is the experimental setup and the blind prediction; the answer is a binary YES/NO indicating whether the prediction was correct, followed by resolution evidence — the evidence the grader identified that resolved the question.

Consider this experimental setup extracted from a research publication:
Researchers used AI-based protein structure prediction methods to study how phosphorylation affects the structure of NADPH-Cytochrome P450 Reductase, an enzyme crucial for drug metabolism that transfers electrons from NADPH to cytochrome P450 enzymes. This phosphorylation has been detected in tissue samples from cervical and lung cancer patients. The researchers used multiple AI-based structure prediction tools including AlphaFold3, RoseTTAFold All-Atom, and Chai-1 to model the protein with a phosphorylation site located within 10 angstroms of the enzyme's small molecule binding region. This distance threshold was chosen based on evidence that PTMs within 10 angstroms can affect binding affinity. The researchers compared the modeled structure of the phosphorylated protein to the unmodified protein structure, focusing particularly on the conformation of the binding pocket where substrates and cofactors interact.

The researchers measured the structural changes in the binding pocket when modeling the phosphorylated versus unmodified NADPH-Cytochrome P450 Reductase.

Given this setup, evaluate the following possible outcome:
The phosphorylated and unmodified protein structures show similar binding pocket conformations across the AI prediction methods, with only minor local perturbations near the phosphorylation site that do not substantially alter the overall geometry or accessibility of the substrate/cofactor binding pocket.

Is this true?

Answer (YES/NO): NO